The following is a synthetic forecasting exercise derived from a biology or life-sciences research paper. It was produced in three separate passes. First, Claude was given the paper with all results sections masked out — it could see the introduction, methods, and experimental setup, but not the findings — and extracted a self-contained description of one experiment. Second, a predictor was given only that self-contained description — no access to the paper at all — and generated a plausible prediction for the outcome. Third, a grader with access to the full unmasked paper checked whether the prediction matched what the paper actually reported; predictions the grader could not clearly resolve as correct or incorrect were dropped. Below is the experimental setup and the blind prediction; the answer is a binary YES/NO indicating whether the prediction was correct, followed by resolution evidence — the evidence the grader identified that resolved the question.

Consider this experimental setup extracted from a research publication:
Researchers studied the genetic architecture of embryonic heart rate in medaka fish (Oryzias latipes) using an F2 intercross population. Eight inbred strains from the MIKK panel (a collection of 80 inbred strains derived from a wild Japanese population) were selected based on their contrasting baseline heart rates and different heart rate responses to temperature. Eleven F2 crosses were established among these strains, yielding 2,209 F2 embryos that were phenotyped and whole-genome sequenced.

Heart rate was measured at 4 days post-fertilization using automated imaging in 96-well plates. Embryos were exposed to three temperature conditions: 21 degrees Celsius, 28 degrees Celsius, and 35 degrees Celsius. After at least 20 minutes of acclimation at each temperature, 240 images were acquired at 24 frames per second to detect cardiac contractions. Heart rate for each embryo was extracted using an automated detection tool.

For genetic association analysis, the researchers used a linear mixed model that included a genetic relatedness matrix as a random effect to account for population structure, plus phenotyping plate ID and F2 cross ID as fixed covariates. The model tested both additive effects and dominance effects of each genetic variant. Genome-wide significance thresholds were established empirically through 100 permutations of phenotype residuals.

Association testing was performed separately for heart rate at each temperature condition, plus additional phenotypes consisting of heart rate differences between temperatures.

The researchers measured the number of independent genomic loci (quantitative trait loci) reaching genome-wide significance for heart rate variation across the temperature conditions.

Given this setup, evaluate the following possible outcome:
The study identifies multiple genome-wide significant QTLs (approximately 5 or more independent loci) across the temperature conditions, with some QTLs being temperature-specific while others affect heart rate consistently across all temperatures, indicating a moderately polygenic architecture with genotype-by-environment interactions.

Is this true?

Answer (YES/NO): YES